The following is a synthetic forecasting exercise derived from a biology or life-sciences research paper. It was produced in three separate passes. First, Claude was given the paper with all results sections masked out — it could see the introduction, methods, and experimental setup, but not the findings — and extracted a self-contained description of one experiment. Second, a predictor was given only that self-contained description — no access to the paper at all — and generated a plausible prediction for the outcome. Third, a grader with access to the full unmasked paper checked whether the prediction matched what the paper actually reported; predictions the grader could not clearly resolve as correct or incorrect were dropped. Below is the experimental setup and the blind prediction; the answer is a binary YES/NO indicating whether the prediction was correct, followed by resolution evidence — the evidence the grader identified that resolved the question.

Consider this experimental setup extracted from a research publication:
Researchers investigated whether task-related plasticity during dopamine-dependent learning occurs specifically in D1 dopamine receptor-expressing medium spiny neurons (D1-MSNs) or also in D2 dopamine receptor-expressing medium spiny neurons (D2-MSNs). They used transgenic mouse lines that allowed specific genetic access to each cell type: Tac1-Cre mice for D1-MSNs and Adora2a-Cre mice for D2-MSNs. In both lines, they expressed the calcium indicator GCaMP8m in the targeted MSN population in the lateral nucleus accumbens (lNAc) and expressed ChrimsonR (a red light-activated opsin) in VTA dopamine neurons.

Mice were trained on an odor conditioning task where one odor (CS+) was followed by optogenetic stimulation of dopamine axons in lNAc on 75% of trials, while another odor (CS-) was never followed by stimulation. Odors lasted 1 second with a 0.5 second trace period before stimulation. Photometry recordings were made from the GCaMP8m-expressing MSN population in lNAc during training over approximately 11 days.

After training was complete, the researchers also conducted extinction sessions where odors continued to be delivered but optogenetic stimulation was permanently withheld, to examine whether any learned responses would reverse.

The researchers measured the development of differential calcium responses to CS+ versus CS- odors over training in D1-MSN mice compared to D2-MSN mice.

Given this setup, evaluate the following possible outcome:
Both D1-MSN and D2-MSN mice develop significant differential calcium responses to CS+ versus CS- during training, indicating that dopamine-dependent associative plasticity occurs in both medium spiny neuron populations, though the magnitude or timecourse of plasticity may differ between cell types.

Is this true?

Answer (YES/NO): NO